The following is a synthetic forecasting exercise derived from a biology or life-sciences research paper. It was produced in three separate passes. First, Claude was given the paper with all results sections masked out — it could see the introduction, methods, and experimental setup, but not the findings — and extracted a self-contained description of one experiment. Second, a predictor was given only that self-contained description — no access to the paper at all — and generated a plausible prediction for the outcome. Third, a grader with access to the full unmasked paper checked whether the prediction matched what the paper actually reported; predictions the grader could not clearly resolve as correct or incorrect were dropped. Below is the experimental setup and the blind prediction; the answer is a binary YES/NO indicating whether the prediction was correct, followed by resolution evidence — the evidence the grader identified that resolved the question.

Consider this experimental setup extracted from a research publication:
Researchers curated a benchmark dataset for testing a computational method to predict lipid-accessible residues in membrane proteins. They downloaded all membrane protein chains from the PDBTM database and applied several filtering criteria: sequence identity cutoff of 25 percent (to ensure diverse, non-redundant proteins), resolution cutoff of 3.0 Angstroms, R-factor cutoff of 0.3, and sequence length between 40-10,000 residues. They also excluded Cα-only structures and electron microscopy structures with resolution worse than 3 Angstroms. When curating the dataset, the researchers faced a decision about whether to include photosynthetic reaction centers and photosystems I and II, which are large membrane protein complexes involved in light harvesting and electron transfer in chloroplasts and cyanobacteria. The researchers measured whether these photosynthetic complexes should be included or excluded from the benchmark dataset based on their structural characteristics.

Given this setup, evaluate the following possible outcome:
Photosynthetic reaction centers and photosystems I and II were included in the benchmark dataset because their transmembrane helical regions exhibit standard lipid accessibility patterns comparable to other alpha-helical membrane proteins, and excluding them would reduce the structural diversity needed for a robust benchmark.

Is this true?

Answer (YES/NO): NO